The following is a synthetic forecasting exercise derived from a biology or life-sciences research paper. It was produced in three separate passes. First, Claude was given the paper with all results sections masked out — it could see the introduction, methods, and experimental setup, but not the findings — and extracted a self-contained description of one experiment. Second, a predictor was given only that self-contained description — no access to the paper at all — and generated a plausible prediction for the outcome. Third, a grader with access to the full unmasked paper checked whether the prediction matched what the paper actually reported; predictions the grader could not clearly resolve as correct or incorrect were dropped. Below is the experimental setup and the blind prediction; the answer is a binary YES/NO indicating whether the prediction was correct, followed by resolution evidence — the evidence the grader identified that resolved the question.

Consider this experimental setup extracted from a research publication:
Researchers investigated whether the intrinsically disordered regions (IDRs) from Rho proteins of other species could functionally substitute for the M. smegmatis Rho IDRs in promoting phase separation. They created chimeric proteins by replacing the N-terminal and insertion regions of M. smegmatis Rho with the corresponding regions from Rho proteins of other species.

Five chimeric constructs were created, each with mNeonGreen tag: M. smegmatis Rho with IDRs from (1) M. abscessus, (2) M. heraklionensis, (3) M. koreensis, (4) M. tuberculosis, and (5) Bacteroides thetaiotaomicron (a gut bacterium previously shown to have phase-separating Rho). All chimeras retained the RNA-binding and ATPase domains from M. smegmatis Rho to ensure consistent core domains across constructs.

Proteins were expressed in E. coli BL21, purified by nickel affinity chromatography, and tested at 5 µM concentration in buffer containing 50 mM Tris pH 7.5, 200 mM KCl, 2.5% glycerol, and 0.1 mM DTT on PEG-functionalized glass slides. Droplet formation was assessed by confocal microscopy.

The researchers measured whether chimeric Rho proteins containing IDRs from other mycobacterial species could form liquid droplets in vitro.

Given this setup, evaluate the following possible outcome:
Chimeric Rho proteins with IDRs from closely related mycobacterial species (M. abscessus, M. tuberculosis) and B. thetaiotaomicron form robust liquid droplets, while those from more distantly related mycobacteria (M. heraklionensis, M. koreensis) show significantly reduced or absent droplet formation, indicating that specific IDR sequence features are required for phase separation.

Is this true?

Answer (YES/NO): NO